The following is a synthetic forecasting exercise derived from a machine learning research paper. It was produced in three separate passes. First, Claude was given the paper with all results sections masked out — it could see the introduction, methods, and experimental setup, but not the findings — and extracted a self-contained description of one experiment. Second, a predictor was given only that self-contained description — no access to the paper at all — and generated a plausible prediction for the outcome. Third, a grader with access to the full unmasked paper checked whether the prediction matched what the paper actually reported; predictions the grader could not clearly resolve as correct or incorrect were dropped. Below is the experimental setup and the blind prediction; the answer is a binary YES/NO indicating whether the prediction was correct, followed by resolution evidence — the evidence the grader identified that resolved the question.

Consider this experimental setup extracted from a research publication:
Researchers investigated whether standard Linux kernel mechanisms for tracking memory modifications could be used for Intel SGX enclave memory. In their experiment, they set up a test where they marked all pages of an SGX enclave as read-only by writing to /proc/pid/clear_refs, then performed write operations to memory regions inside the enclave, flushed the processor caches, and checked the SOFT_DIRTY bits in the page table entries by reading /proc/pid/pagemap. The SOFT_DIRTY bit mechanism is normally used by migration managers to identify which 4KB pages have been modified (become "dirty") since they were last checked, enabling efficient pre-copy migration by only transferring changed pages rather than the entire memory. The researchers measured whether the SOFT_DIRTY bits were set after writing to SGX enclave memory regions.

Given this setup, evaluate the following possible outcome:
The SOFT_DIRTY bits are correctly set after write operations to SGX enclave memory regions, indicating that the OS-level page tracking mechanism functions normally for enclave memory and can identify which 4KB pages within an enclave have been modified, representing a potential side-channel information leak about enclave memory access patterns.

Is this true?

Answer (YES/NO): NO